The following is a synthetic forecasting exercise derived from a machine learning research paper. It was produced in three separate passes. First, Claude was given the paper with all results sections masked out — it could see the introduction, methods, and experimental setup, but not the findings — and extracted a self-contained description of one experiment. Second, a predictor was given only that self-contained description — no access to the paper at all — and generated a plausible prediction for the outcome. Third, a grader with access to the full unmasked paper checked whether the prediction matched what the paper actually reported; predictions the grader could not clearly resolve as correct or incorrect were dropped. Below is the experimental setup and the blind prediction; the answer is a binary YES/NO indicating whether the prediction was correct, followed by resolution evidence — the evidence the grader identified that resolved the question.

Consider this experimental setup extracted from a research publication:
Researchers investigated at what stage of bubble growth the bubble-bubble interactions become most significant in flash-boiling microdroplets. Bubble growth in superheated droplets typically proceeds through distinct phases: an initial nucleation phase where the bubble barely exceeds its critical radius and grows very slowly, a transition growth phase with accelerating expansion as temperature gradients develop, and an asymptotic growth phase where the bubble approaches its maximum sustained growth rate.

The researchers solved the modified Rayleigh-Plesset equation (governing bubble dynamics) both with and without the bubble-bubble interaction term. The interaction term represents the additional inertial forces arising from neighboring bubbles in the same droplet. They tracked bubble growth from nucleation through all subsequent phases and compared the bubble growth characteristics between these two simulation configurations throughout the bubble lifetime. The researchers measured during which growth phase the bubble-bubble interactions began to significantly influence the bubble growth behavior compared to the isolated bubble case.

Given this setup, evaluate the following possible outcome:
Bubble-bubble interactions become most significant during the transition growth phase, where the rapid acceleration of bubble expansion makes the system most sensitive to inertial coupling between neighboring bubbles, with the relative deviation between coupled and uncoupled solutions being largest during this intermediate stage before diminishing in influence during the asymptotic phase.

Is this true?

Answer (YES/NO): NO